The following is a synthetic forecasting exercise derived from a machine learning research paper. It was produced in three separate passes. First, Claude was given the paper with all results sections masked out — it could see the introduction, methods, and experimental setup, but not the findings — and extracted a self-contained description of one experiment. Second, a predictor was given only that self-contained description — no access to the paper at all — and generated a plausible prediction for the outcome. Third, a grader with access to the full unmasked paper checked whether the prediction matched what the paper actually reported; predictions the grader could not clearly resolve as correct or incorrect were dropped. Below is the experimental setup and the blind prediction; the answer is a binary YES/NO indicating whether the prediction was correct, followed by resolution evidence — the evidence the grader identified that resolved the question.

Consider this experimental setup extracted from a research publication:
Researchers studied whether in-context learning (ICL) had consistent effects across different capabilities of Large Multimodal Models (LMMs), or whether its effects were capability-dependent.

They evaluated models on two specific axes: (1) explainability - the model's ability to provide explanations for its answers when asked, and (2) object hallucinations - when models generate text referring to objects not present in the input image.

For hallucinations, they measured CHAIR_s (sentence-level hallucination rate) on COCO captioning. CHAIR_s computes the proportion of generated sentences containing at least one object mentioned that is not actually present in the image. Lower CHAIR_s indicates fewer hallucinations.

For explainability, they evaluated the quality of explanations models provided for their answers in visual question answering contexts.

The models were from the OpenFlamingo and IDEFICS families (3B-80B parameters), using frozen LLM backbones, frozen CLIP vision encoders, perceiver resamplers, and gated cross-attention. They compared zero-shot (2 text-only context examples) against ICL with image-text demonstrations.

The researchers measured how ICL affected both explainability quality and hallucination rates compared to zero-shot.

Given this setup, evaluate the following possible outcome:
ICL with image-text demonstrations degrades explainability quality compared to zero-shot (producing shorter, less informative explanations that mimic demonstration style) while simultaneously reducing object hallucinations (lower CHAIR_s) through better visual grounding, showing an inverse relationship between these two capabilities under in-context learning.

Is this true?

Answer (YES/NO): NO